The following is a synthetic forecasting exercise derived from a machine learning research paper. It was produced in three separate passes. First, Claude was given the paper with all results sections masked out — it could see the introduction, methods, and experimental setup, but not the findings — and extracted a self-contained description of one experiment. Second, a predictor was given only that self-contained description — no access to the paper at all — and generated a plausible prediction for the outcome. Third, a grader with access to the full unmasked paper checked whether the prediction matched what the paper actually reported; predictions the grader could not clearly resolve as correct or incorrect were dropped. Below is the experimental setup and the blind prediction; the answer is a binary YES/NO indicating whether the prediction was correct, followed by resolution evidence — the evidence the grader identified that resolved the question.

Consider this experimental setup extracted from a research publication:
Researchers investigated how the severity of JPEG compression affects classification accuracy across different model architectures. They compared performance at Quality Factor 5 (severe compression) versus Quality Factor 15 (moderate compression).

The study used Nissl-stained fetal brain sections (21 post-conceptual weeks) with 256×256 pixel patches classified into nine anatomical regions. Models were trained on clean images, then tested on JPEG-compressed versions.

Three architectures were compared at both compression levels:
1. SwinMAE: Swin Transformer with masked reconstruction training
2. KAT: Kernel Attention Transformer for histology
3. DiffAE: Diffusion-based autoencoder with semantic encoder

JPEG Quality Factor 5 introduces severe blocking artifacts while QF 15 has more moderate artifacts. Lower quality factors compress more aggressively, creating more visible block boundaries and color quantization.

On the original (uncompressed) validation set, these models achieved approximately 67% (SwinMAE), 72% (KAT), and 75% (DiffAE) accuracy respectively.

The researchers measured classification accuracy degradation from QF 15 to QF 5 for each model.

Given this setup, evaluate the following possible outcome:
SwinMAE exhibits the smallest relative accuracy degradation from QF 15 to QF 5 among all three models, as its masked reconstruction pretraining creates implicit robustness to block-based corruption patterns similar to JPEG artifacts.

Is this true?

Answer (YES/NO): NO